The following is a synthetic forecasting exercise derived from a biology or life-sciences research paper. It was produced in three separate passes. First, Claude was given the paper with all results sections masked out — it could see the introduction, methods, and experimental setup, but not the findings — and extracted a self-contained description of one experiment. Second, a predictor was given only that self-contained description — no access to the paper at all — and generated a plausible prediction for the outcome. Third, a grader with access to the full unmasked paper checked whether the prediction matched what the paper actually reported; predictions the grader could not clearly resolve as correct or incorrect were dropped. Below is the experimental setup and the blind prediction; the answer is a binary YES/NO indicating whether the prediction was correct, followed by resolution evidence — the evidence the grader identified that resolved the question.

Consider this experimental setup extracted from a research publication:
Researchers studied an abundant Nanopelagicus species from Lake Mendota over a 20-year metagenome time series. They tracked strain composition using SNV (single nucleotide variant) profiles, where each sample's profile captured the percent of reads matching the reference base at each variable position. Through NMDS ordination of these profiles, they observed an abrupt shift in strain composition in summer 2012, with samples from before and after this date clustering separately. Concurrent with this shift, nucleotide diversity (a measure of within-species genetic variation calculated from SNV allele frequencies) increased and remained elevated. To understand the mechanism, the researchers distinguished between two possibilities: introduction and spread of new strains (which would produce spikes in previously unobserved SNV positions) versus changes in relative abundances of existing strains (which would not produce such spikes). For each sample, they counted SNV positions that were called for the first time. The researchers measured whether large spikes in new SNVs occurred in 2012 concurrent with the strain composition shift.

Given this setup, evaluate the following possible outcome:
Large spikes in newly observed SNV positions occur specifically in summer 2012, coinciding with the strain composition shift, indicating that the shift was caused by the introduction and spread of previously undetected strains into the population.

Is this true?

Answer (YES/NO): NO